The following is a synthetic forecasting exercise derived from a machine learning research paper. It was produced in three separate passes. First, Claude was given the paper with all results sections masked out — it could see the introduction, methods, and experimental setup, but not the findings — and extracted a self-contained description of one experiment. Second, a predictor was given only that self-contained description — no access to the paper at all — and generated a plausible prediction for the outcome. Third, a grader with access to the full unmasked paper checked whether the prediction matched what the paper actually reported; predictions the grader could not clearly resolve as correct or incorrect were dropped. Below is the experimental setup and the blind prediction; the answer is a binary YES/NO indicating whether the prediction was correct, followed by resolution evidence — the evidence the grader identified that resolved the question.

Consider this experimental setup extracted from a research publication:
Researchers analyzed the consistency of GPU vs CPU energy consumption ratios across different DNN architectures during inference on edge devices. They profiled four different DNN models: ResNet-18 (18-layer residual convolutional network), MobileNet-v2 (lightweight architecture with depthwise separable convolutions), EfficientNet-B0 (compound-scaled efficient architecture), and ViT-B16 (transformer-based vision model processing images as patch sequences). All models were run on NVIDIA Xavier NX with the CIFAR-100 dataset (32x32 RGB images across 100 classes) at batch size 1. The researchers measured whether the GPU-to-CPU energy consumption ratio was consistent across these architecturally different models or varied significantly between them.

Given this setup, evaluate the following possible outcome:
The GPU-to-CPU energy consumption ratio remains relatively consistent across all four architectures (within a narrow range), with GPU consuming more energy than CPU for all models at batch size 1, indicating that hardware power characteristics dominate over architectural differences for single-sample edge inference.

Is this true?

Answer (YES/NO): YES